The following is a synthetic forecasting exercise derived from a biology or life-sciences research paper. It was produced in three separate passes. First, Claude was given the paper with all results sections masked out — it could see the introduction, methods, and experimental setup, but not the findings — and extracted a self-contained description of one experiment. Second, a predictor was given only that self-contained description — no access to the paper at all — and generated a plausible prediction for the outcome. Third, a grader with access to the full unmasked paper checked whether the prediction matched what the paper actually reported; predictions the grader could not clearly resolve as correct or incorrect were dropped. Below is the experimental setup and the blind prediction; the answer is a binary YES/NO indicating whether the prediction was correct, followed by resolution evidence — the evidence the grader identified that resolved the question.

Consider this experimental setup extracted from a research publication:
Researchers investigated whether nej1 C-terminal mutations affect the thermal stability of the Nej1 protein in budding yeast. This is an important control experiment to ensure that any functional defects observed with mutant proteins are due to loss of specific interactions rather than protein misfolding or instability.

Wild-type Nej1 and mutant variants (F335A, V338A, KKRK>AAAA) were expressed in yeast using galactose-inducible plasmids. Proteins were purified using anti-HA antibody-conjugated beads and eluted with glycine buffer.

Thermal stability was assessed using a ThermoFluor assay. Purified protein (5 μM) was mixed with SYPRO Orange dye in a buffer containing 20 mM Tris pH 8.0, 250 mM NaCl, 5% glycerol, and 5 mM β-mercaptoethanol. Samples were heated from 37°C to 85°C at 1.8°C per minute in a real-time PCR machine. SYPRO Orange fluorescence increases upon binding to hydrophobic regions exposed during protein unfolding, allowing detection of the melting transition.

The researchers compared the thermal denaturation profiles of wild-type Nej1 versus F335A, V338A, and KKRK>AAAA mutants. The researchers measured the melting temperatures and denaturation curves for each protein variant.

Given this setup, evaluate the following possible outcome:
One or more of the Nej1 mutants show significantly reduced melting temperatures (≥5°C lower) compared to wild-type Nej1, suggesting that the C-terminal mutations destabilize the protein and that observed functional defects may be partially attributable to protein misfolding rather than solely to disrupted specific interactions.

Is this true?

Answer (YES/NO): NO